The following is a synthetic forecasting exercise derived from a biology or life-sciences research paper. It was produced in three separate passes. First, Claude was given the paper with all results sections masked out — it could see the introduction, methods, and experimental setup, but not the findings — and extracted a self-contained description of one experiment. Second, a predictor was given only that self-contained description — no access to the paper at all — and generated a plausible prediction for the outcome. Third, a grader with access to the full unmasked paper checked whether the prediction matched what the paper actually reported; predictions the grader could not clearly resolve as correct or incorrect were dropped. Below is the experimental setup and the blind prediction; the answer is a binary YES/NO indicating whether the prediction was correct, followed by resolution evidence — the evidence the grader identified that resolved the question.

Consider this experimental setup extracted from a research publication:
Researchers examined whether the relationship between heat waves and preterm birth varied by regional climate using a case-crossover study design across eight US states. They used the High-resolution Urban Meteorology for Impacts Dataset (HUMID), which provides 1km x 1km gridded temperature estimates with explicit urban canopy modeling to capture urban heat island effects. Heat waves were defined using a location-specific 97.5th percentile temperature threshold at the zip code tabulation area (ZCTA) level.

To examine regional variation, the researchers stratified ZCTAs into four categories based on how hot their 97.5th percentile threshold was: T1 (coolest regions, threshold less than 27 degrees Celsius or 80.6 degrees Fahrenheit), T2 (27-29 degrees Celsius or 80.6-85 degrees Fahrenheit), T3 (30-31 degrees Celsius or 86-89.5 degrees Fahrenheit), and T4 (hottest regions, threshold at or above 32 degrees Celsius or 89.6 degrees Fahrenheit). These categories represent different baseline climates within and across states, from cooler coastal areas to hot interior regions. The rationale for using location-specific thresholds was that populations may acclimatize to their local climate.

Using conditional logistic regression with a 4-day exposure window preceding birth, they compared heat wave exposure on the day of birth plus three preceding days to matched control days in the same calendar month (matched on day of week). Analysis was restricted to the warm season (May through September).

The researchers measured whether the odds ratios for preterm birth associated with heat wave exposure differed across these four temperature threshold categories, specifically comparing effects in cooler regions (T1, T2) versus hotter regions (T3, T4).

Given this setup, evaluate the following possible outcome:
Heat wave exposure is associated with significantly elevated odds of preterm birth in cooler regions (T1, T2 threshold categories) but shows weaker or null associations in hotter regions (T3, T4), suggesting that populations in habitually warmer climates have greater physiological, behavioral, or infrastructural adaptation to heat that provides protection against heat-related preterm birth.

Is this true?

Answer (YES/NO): NO